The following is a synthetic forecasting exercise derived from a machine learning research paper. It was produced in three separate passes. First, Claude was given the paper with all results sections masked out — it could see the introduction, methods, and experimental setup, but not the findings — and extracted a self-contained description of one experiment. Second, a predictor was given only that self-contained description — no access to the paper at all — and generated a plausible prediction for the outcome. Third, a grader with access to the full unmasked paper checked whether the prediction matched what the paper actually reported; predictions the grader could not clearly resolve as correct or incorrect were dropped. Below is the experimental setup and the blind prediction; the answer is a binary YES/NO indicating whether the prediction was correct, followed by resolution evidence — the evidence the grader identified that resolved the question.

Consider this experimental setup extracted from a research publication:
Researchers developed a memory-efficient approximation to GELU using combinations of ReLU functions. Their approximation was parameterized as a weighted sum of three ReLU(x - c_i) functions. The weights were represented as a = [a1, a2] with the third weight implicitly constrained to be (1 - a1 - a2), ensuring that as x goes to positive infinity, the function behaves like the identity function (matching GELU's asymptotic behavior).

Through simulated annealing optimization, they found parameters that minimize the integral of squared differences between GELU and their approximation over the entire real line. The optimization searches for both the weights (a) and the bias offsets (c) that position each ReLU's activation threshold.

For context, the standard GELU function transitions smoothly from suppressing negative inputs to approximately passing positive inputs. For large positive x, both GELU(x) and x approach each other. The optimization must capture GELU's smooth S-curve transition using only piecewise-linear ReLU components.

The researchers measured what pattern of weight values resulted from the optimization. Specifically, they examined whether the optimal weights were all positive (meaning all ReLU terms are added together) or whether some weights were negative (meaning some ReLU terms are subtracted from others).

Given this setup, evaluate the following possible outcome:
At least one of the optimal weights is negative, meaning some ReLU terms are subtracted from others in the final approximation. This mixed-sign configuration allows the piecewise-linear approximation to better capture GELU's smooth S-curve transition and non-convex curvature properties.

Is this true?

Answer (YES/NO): YES